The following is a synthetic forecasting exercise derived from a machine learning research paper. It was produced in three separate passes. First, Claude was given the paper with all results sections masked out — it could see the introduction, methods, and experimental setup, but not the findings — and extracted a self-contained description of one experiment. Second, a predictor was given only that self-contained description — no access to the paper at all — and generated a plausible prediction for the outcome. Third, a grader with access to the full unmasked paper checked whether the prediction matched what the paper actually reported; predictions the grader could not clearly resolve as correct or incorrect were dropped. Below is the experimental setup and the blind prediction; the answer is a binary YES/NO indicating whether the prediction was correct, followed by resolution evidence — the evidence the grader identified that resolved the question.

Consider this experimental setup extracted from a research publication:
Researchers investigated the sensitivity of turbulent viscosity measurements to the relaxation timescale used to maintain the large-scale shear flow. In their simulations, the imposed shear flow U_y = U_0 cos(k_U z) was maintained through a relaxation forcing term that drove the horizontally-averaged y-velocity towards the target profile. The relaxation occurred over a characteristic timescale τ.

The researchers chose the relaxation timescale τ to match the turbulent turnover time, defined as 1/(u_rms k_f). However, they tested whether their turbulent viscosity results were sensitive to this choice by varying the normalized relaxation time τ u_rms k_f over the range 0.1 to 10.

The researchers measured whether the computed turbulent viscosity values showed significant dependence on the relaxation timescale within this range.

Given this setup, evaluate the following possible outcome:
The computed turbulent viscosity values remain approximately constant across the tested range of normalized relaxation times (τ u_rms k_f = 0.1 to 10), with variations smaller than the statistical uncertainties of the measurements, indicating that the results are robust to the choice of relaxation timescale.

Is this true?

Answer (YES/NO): YES